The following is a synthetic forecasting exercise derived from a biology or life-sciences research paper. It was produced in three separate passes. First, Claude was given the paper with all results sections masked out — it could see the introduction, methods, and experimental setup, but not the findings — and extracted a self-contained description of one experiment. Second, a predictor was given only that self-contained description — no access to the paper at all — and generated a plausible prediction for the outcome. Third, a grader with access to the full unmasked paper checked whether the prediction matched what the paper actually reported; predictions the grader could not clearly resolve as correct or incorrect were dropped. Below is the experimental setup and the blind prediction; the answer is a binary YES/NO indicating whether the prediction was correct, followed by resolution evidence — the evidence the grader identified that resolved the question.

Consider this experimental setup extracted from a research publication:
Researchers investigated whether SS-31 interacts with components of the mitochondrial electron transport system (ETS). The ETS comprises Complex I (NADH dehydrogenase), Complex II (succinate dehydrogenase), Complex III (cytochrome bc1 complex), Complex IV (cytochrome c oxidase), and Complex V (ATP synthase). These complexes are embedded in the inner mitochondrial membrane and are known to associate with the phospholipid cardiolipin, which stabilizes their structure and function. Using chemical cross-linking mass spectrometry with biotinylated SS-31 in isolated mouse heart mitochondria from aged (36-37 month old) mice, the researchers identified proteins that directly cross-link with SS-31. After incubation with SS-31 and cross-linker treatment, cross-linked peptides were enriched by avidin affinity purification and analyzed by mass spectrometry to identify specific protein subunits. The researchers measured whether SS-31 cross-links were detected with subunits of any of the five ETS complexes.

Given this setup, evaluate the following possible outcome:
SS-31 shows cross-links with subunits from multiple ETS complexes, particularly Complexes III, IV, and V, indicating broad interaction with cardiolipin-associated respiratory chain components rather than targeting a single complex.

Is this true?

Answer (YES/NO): YES